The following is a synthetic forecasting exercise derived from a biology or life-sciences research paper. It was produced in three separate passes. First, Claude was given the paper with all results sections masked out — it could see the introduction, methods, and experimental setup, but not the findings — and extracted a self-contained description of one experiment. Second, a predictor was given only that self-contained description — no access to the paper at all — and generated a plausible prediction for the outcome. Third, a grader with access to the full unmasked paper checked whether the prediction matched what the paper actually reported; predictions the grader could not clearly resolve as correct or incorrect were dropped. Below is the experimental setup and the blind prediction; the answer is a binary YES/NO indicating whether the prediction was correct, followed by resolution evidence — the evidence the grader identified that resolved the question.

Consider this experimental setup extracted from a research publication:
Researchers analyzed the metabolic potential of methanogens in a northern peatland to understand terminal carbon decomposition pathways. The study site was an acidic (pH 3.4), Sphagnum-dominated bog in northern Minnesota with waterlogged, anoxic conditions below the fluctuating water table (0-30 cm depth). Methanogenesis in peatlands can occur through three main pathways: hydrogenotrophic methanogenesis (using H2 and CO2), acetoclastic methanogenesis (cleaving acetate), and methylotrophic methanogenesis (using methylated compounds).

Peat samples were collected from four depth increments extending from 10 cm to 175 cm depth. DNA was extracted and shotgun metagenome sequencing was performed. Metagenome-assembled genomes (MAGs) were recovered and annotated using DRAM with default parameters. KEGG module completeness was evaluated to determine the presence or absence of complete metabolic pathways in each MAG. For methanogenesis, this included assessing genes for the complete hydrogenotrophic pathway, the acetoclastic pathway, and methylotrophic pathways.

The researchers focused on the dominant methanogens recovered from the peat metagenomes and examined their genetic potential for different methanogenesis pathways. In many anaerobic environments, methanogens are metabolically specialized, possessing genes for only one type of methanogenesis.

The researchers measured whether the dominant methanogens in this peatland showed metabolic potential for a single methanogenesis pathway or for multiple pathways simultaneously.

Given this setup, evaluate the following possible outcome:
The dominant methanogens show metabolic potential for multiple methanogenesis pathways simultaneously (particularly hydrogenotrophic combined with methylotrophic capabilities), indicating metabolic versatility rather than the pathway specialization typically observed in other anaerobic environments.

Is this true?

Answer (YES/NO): NO